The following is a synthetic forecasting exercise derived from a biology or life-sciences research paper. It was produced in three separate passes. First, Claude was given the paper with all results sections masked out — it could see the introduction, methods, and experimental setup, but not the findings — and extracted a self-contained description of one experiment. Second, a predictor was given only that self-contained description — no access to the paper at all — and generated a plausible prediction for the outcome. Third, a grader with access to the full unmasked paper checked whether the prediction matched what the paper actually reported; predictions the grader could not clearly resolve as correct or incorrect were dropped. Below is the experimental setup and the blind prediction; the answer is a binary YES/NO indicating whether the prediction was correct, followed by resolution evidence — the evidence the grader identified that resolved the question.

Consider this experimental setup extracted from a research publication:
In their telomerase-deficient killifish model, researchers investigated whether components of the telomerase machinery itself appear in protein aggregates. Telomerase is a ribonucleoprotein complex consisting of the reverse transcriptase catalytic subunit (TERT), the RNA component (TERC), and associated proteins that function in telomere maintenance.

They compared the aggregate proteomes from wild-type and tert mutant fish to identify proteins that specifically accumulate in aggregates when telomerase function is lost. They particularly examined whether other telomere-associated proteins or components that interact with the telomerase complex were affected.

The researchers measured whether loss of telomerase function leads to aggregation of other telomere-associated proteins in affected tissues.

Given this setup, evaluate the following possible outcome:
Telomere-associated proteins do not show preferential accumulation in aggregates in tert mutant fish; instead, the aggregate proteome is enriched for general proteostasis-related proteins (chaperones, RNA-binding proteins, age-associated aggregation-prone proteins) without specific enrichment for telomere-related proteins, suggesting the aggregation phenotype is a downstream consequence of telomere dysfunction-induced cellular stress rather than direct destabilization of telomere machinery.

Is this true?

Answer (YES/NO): NO